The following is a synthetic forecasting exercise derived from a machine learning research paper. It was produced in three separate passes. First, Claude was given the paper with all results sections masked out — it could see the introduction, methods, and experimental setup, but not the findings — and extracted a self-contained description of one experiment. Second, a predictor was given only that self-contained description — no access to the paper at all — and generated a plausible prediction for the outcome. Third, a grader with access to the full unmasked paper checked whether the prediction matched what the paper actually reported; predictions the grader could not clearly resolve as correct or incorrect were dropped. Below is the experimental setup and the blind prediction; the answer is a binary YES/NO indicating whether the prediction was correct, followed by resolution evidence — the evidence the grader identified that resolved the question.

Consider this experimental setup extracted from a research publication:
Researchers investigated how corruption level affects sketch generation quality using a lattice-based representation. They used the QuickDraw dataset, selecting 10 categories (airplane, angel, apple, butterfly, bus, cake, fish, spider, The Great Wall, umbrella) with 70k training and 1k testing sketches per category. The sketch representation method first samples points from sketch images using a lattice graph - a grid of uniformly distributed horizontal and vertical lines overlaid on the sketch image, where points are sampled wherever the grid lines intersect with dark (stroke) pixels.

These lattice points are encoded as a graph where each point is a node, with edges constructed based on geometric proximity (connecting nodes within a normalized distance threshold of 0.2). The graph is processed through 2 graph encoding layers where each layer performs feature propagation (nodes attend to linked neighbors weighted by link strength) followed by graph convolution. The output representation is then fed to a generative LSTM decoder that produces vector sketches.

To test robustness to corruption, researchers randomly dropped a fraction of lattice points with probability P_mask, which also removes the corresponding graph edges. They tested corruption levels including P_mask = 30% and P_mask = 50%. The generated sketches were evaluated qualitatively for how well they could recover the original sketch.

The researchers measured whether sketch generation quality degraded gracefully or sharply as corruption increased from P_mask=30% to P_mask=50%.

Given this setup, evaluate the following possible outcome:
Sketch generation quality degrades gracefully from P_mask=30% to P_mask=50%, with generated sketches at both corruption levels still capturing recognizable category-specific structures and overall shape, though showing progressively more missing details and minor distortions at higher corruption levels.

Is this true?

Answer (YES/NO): NO